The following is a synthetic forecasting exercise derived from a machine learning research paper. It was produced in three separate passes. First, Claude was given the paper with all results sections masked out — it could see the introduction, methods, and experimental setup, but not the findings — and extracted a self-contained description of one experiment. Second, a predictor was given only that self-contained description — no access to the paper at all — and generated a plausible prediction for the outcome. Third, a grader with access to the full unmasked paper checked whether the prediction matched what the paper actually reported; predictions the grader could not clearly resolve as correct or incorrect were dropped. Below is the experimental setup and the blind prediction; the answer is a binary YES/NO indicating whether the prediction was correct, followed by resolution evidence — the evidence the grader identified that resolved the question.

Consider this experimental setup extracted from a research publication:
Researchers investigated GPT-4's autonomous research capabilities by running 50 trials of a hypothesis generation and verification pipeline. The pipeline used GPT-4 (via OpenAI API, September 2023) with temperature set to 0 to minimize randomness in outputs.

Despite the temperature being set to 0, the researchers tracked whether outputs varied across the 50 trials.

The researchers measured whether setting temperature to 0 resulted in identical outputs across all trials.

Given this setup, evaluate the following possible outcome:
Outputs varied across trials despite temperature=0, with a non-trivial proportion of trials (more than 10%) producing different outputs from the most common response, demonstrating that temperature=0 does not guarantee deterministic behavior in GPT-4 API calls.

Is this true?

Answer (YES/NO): YES